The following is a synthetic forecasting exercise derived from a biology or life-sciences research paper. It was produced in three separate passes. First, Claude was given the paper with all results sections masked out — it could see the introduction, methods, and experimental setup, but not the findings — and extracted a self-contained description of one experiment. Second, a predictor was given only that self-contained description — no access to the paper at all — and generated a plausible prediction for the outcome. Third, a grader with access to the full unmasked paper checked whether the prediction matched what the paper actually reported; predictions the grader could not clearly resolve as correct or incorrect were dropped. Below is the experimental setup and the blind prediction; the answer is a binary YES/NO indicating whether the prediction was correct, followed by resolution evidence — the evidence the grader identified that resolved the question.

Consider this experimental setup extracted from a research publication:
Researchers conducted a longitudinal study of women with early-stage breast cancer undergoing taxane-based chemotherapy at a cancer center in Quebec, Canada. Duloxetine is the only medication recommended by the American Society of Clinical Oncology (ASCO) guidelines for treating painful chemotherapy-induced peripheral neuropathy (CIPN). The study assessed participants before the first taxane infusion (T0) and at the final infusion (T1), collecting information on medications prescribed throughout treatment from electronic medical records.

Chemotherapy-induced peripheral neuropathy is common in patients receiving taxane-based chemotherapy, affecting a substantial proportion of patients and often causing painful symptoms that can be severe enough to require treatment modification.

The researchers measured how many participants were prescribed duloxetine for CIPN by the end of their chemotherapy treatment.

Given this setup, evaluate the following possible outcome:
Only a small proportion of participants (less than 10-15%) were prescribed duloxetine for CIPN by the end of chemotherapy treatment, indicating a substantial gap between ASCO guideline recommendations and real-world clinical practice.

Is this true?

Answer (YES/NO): NO